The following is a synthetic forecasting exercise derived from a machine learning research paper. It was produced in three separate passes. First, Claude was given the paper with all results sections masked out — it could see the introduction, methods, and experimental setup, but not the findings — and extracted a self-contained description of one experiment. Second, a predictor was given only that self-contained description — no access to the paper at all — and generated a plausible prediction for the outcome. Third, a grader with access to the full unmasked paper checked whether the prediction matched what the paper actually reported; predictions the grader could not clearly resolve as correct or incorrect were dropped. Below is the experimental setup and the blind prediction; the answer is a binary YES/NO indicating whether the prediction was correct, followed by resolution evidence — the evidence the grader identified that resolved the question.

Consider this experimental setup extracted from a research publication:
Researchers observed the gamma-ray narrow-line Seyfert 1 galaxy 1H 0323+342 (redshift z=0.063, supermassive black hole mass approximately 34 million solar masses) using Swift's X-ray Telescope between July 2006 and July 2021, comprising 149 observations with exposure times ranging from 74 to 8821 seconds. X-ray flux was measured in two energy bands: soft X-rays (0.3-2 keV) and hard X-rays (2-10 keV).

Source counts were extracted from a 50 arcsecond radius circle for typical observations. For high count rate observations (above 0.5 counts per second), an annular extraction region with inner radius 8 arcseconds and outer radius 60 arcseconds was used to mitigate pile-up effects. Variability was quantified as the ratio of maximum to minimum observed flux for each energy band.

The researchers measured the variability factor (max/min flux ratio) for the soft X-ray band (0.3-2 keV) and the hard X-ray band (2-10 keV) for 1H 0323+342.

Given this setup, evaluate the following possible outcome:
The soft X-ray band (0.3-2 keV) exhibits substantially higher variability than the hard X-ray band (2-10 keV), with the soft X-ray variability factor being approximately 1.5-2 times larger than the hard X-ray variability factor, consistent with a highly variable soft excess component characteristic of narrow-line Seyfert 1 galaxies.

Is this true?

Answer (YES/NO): NO